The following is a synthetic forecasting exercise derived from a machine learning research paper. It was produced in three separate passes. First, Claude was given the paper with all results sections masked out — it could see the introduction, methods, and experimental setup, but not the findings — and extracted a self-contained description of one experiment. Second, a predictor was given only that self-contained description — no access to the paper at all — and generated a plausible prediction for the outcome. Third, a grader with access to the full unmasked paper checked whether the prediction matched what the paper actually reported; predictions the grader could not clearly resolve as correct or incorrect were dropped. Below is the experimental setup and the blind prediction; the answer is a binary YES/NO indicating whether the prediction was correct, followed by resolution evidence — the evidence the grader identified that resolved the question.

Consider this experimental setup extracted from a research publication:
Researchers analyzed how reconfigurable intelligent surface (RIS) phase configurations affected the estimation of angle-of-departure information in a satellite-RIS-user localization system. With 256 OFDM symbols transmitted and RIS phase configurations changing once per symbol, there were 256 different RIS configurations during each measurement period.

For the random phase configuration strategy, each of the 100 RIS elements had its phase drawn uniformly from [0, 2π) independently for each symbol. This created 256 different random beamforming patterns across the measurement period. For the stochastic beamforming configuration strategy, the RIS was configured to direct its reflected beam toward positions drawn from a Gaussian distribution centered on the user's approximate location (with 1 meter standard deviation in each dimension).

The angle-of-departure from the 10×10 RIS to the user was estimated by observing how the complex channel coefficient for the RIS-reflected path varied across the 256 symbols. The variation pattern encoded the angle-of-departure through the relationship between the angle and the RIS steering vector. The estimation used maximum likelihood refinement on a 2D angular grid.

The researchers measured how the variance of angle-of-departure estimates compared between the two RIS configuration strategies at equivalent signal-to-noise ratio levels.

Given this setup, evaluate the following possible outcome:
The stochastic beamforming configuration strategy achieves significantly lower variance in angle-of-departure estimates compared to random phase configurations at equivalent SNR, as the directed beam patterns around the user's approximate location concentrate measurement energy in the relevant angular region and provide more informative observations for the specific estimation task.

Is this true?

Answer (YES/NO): YES